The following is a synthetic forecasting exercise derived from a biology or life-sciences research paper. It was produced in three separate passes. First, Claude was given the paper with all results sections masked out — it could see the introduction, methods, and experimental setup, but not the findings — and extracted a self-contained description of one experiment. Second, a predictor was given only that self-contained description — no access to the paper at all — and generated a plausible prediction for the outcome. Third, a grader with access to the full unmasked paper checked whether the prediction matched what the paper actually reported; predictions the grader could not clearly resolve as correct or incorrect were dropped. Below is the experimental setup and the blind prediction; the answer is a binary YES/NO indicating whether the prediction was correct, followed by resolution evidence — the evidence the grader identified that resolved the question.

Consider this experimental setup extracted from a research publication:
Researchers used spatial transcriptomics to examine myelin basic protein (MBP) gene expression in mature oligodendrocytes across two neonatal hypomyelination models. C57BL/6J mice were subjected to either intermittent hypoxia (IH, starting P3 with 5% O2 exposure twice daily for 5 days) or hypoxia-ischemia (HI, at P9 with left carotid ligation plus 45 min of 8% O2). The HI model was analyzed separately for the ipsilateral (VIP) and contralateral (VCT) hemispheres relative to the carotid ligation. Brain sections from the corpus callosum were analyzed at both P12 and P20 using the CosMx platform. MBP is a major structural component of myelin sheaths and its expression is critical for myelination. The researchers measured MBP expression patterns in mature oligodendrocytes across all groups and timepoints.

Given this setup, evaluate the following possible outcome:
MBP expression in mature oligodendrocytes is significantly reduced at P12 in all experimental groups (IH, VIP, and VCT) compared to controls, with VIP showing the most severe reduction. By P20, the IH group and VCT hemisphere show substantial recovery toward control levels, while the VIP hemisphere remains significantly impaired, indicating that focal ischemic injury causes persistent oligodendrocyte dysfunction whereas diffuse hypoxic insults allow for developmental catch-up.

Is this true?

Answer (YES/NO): NO